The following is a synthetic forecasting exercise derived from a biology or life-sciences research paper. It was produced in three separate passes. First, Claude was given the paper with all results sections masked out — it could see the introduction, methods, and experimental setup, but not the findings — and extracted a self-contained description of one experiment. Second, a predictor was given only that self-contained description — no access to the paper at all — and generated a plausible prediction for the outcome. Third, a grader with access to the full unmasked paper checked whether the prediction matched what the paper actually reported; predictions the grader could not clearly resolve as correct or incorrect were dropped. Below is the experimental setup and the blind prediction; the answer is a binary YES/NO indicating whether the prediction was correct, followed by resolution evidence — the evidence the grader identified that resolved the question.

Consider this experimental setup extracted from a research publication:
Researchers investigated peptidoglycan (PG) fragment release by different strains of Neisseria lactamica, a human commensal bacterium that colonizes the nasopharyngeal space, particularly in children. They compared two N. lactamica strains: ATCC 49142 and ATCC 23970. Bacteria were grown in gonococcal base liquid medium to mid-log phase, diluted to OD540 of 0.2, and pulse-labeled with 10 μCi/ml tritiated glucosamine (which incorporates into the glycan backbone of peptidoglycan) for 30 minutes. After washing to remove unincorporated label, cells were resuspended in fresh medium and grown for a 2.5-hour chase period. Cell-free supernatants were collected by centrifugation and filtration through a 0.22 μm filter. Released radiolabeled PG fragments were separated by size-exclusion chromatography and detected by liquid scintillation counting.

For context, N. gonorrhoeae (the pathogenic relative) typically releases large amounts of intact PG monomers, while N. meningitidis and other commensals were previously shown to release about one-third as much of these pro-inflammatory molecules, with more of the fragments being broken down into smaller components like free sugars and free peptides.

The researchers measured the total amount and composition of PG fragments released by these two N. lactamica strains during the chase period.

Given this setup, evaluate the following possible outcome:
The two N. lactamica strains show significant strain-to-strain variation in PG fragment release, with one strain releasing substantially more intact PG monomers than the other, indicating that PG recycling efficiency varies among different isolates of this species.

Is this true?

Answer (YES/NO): YES